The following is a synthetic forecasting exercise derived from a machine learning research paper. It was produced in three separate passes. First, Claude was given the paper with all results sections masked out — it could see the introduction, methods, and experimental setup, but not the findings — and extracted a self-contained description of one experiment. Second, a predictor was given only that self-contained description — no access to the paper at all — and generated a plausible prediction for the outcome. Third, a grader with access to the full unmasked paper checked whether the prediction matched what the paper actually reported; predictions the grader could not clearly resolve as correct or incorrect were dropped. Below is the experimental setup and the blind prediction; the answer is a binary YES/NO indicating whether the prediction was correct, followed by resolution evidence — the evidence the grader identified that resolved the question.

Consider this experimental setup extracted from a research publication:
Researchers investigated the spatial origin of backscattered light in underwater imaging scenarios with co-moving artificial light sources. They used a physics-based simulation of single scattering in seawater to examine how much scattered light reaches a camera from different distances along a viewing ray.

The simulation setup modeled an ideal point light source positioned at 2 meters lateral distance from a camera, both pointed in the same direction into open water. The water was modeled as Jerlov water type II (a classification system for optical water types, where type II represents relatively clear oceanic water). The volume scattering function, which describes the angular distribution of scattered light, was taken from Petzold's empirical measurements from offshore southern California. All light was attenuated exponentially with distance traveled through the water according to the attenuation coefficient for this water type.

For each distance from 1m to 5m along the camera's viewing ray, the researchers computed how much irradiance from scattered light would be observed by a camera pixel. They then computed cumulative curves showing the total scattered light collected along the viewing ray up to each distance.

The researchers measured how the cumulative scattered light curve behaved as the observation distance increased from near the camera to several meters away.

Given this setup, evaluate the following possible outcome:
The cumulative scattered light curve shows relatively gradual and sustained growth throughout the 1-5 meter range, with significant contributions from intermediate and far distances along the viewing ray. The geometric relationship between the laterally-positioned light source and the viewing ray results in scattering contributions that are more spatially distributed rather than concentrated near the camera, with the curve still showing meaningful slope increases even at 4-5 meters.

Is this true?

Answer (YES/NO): NO